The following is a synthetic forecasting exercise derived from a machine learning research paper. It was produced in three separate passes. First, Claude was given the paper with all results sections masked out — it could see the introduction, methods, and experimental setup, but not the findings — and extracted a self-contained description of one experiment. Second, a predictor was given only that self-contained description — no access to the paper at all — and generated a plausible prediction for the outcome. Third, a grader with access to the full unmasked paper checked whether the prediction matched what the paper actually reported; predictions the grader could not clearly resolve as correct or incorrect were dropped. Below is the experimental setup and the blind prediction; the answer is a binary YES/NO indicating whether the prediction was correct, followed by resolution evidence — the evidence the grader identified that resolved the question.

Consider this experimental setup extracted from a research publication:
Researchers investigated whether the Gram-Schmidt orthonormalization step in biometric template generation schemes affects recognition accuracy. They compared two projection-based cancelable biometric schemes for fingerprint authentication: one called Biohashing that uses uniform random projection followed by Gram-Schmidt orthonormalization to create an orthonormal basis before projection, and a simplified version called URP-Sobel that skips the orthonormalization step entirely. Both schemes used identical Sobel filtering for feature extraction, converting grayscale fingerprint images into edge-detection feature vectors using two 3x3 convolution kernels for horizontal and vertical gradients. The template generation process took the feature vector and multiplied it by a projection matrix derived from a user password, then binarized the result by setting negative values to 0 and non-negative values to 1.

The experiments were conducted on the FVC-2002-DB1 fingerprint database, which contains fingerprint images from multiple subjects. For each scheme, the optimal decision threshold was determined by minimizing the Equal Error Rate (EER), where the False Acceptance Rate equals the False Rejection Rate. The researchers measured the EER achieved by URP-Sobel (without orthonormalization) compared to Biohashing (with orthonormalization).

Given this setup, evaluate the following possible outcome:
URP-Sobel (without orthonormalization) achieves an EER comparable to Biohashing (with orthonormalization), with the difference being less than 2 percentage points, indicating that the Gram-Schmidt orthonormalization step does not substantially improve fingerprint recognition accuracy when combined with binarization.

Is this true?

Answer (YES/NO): YES